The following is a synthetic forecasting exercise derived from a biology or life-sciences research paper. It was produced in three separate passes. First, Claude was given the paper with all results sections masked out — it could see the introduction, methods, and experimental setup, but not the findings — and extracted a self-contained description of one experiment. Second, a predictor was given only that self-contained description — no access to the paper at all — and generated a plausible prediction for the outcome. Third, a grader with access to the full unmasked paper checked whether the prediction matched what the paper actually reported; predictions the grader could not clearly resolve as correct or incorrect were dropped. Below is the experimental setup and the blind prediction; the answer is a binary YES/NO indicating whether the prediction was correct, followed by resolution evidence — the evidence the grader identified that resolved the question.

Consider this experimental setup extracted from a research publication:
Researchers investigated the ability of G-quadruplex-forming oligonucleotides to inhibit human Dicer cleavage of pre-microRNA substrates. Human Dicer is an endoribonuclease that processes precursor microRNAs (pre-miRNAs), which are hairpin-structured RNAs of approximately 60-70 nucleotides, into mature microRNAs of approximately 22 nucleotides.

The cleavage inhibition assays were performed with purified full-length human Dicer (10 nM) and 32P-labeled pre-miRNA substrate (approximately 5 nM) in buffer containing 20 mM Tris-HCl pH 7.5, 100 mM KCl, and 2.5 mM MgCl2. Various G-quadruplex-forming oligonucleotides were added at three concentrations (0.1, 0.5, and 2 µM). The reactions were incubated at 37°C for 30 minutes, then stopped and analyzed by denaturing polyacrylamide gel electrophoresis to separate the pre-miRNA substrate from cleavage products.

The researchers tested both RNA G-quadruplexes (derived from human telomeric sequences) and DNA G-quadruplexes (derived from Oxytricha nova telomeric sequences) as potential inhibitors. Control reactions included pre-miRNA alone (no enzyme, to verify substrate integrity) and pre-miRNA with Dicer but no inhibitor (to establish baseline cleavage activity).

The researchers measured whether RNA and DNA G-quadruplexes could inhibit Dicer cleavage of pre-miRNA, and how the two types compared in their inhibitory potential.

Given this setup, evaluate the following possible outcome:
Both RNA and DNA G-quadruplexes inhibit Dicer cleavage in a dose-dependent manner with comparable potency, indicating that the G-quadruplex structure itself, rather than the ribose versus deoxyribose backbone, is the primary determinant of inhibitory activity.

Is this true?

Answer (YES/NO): YES